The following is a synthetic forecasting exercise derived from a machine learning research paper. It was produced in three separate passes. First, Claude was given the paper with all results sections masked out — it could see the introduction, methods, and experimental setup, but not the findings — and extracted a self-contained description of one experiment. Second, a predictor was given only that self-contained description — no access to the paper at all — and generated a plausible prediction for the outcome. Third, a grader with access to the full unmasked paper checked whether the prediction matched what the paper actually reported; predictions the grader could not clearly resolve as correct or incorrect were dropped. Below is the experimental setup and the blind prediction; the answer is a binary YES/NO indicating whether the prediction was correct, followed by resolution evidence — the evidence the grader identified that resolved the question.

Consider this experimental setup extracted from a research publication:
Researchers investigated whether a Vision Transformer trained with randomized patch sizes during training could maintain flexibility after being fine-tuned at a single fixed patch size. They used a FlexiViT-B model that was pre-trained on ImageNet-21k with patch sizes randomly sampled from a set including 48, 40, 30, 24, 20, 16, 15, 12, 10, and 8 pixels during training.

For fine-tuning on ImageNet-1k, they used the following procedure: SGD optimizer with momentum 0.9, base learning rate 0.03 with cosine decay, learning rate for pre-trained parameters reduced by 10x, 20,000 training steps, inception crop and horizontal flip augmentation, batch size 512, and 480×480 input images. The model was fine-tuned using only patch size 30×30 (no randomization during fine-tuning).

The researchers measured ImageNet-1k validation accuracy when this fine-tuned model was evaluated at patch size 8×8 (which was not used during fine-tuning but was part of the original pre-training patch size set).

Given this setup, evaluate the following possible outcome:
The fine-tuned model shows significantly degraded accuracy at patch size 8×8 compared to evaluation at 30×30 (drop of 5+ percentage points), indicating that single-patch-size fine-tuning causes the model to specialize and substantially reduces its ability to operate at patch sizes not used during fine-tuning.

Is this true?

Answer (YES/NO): NO